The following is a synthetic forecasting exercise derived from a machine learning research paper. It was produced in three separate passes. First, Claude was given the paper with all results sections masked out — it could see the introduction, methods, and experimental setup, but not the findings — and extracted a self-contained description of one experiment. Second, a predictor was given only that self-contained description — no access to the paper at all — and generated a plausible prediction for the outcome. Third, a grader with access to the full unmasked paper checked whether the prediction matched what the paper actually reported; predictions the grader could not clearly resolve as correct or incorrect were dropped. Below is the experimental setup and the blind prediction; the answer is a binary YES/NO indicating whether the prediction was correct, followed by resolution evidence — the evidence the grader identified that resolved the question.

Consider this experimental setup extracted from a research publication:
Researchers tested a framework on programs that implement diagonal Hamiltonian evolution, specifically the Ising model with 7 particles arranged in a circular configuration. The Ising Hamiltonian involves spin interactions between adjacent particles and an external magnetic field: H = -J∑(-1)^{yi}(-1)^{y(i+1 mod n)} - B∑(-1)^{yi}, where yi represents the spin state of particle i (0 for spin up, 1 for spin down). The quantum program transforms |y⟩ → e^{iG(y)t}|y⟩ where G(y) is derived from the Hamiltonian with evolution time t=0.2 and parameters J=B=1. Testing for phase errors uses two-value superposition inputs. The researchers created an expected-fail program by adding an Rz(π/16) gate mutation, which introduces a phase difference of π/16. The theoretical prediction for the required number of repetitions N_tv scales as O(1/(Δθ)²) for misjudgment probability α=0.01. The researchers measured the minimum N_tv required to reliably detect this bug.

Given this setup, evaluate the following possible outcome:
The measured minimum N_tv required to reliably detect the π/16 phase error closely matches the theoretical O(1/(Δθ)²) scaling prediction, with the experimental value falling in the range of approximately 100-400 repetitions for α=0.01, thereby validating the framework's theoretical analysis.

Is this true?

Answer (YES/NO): NO